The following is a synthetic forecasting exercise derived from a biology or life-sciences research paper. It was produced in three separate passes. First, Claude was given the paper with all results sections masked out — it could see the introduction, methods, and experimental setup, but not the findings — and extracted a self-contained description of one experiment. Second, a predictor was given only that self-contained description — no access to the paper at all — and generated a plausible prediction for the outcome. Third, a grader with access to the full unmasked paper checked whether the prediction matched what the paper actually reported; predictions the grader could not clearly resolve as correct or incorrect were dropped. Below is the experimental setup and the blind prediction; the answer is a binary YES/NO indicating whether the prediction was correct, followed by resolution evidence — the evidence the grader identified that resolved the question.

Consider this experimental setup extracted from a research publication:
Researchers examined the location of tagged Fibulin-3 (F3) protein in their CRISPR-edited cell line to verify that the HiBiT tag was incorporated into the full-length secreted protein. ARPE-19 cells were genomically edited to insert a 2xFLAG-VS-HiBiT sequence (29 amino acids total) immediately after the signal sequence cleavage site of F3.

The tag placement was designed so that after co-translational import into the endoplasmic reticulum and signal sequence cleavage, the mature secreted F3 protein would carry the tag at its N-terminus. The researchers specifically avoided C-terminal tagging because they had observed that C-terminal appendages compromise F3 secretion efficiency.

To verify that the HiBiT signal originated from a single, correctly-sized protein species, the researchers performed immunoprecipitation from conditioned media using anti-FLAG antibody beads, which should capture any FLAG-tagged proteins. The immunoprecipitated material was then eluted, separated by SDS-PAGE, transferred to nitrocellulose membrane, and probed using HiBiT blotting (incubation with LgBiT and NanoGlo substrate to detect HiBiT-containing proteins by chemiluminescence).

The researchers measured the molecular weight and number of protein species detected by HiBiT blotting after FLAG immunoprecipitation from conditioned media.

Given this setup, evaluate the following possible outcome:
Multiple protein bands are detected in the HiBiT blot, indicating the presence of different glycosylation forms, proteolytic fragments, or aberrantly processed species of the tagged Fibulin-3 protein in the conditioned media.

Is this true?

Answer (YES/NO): NO